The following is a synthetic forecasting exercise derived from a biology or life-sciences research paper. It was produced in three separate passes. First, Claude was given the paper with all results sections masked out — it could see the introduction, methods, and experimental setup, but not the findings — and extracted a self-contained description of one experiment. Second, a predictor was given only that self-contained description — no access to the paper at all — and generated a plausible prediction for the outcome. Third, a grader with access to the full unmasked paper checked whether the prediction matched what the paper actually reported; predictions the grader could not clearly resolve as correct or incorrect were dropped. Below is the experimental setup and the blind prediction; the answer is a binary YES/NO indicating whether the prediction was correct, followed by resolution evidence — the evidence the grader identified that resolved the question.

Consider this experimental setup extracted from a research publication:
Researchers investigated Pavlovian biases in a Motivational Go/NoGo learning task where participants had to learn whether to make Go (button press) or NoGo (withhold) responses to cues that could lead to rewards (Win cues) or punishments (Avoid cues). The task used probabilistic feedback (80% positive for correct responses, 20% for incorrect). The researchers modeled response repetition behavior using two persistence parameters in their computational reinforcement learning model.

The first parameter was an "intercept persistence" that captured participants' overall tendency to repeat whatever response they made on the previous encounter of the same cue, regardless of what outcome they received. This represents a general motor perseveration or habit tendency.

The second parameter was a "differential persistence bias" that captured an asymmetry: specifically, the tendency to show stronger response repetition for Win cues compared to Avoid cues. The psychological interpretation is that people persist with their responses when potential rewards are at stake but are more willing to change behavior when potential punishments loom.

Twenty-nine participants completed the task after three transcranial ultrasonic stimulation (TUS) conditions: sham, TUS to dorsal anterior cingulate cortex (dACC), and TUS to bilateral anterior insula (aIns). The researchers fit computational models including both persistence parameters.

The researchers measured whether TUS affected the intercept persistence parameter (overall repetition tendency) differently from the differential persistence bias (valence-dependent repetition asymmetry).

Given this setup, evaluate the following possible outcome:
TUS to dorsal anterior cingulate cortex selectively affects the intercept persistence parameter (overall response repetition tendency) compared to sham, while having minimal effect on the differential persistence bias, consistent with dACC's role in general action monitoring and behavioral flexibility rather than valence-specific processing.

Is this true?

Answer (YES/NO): NO